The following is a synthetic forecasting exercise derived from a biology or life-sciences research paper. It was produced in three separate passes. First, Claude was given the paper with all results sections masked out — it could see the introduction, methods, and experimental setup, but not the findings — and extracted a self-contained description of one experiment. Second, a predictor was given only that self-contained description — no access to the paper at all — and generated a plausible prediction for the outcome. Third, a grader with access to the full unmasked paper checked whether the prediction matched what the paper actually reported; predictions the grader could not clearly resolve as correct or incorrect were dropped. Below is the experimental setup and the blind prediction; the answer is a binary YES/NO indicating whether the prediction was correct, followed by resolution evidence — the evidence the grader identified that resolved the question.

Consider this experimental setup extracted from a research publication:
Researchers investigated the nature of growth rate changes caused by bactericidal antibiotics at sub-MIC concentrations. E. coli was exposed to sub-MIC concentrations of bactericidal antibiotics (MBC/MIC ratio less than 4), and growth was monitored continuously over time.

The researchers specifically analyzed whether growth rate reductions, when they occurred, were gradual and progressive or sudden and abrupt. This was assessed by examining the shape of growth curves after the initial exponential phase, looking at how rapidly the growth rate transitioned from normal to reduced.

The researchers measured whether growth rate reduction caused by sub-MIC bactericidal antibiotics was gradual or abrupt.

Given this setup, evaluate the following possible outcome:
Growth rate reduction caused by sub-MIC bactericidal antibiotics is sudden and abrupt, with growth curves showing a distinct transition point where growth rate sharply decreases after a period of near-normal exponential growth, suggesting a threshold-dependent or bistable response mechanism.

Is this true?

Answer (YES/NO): YES